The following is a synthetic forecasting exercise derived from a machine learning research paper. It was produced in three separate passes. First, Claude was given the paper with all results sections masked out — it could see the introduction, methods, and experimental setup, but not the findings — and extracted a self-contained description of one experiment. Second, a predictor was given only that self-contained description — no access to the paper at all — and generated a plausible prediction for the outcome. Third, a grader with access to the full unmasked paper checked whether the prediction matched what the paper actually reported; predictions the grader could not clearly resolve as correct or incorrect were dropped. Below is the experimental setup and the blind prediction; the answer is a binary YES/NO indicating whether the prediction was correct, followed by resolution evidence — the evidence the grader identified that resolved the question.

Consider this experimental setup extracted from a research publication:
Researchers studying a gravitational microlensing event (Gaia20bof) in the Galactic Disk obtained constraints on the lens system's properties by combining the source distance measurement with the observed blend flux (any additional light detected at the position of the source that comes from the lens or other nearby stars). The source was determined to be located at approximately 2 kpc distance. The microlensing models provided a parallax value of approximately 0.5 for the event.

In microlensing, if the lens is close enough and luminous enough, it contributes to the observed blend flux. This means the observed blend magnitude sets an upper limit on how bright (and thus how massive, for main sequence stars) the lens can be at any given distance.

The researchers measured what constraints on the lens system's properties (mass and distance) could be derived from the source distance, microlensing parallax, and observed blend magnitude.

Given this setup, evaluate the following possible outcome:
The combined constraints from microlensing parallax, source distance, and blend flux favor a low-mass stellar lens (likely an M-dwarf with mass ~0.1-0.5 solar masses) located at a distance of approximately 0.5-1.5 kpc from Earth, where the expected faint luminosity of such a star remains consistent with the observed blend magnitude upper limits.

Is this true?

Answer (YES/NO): NO